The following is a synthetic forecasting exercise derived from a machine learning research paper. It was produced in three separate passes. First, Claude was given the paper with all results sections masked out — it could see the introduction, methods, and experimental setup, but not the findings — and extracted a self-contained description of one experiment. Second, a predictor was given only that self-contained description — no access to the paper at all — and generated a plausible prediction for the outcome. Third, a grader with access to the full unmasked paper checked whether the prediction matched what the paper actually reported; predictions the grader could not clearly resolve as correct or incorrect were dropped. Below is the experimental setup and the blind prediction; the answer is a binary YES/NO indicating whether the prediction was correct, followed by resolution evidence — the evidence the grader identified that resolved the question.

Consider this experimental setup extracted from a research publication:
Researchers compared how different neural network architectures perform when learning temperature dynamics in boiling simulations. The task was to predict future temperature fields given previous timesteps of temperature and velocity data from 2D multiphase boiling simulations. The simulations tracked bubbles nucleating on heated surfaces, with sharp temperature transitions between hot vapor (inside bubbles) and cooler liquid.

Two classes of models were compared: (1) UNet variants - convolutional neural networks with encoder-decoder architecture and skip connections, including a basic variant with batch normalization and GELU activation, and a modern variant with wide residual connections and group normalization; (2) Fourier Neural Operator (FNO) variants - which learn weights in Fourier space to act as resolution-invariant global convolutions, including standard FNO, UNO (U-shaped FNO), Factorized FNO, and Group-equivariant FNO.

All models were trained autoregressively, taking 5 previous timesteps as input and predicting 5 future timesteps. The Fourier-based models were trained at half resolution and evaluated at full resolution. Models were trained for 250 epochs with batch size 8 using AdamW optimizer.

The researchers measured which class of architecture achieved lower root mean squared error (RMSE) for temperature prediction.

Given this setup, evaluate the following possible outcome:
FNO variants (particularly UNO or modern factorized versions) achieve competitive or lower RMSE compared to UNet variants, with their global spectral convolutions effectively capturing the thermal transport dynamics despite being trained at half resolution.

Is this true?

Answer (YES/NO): NO